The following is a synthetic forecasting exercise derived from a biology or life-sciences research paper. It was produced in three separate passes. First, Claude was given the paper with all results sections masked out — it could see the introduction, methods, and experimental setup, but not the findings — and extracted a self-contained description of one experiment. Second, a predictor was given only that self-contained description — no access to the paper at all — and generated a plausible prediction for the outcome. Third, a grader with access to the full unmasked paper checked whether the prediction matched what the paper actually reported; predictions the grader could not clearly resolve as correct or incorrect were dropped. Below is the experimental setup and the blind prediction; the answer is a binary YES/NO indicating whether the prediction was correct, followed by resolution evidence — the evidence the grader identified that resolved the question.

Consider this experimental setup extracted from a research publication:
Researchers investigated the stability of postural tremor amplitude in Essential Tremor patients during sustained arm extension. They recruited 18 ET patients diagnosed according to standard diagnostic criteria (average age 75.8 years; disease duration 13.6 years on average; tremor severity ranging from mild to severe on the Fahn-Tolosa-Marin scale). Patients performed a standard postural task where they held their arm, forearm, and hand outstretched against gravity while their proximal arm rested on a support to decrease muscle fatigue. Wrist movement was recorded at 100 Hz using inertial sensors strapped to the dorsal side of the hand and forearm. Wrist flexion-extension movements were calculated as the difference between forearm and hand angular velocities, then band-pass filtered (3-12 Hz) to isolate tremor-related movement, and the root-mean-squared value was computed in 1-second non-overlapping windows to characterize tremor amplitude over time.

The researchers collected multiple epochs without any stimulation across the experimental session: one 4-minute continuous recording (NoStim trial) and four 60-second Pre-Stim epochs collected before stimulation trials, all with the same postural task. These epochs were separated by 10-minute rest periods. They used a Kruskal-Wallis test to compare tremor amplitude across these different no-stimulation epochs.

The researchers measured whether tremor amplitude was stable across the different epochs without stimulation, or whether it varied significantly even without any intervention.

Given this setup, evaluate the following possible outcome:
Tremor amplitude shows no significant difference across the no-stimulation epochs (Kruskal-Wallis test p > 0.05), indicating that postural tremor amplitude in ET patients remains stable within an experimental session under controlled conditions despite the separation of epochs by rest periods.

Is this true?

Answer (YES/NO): NO